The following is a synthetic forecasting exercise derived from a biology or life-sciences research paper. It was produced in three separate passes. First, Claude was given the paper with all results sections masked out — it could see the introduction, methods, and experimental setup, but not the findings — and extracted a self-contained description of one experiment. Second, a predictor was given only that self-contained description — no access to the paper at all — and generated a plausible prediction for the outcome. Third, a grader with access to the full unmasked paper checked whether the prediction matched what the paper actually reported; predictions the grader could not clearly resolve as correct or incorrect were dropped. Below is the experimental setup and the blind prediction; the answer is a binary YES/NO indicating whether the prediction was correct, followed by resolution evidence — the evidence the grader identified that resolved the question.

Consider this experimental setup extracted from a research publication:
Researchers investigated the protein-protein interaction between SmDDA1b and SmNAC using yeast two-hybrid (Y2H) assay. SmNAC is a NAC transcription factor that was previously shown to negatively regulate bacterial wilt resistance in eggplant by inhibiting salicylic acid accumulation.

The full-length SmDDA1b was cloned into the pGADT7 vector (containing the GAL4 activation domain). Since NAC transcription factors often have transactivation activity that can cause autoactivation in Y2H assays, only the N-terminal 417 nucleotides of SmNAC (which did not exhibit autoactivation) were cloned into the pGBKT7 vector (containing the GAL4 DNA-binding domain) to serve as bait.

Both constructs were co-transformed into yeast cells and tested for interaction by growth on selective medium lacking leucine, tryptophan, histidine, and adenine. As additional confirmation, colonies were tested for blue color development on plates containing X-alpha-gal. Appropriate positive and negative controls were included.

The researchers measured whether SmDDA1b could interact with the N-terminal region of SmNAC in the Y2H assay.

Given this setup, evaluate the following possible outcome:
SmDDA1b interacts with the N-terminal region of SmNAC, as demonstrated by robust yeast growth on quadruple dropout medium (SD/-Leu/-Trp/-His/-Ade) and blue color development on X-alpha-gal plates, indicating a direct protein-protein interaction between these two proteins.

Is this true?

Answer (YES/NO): YES